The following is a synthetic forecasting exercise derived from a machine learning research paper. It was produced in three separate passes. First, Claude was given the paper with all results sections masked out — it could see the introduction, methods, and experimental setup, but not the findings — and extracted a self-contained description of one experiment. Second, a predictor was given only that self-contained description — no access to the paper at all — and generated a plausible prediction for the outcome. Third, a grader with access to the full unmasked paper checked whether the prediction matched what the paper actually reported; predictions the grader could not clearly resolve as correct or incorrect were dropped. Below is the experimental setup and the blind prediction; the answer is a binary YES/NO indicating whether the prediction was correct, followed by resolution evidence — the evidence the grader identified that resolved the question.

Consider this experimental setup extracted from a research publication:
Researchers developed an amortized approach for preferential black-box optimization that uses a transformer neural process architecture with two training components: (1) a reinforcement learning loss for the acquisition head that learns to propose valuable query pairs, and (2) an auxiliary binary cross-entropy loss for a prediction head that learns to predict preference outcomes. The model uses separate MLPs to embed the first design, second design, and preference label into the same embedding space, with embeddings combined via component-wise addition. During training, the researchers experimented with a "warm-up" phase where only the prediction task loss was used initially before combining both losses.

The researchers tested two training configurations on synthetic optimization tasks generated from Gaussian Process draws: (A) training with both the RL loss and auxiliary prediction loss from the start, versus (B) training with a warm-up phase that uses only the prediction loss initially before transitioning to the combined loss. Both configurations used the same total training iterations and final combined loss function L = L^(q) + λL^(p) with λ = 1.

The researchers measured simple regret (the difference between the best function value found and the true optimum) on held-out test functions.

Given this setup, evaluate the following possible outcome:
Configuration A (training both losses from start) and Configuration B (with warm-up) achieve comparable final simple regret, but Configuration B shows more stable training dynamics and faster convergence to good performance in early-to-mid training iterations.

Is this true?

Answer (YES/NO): NO